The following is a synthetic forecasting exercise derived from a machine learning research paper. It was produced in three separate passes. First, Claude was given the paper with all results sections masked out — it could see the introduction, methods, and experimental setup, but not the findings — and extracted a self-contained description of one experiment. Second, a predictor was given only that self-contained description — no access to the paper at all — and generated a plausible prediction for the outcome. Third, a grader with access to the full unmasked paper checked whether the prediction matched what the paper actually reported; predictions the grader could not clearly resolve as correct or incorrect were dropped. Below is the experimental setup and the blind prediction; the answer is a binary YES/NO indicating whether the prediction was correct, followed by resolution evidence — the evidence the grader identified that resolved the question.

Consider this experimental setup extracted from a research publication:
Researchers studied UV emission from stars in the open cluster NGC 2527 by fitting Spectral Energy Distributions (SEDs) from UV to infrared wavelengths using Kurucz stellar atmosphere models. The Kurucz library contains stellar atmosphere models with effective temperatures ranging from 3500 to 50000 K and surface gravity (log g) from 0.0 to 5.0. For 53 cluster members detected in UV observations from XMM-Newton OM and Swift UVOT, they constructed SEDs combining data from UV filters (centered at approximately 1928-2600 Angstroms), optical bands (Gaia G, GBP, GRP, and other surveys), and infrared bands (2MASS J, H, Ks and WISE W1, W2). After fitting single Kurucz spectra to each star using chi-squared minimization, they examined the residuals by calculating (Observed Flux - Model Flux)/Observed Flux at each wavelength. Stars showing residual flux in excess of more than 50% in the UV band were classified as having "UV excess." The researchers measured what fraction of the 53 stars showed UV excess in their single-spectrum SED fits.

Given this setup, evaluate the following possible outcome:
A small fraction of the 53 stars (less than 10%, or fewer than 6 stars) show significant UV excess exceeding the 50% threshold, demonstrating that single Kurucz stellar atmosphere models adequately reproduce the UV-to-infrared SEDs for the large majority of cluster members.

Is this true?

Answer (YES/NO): NO